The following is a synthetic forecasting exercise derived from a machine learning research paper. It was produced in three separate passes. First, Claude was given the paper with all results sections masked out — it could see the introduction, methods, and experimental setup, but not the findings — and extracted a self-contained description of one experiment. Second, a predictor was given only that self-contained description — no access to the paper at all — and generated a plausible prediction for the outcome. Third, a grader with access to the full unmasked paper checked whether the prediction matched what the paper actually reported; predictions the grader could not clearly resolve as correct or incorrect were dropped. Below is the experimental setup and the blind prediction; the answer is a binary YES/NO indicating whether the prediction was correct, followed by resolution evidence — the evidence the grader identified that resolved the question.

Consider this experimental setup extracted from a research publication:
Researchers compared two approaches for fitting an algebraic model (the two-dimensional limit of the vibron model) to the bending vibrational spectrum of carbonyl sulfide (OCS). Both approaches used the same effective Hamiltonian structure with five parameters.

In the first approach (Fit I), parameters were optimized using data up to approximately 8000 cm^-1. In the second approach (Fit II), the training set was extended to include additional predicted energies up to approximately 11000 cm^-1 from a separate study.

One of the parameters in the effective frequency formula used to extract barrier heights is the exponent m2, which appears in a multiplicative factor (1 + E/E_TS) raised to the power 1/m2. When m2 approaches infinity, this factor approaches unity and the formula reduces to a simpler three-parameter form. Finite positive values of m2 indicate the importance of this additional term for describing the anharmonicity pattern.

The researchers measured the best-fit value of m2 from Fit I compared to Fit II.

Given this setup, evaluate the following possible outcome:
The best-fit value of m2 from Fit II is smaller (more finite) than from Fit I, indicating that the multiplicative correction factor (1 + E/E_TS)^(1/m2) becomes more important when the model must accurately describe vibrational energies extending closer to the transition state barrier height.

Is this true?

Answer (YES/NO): YES